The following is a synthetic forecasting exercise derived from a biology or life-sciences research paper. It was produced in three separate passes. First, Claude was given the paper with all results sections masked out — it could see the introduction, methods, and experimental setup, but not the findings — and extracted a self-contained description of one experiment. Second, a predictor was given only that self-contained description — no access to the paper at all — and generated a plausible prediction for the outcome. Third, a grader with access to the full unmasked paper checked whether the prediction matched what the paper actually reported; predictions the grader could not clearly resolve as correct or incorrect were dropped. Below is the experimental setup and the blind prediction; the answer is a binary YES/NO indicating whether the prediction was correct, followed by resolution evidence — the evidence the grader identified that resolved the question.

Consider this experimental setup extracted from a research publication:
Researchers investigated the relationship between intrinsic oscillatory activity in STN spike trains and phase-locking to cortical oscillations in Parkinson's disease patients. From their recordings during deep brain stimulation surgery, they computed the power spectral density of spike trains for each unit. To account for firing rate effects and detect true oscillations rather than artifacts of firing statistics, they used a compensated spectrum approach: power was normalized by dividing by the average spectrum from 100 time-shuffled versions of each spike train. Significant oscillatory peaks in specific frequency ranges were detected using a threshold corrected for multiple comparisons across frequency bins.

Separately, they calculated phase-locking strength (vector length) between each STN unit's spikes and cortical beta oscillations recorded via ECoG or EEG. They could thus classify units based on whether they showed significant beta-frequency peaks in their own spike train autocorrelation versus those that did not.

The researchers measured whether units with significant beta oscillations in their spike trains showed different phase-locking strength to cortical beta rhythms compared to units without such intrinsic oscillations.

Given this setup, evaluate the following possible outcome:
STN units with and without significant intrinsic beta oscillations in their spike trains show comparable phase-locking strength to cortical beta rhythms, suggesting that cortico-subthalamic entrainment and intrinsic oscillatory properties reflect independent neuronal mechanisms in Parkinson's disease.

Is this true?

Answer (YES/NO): NO